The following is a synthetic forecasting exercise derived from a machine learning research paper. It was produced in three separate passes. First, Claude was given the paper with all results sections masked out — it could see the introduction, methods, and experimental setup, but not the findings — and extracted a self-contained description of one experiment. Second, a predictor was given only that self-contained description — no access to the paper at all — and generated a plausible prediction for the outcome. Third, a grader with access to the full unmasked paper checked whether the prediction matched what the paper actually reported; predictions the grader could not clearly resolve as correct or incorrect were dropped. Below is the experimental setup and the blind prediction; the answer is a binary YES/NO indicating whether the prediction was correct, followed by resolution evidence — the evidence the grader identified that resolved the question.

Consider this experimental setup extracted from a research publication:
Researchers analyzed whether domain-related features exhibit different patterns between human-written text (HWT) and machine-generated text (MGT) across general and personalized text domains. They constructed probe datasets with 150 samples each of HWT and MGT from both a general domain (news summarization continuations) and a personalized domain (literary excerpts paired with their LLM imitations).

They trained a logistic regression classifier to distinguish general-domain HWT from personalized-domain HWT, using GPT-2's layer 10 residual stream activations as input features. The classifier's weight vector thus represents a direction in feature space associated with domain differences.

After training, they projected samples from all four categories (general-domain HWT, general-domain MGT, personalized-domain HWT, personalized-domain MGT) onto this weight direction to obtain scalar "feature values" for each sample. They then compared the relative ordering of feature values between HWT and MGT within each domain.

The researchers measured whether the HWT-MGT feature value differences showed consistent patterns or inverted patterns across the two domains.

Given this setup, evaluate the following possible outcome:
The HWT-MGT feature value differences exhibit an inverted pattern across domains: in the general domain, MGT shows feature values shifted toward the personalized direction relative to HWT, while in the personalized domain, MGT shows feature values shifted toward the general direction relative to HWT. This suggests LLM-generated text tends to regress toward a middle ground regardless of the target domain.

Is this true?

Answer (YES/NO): NO